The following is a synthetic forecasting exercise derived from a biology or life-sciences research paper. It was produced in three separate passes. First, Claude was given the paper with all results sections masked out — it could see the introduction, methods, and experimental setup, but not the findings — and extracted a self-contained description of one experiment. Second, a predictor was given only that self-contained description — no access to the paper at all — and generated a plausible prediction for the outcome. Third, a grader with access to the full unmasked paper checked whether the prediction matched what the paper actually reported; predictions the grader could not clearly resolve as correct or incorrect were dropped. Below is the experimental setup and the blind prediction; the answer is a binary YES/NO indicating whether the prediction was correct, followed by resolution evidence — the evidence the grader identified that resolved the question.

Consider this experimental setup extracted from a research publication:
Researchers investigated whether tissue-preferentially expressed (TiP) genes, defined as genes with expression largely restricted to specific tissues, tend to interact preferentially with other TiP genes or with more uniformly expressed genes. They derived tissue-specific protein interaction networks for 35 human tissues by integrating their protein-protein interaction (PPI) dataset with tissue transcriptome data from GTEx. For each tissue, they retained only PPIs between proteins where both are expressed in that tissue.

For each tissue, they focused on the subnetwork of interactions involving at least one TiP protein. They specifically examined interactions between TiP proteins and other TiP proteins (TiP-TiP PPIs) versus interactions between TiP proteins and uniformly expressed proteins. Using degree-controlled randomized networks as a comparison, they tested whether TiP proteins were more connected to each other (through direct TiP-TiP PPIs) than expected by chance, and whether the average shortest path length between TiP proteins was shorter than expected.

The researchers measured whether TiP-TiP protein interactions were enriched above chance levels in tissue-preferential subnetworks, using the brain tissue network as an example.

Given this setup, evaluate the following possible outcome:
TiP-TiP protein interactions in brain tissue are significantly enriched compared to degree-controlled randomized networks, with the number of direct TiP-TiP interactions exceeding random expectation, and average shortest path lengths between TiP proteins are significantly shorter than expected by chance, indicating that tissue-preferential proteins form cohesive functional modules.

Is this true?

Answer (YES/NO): NO